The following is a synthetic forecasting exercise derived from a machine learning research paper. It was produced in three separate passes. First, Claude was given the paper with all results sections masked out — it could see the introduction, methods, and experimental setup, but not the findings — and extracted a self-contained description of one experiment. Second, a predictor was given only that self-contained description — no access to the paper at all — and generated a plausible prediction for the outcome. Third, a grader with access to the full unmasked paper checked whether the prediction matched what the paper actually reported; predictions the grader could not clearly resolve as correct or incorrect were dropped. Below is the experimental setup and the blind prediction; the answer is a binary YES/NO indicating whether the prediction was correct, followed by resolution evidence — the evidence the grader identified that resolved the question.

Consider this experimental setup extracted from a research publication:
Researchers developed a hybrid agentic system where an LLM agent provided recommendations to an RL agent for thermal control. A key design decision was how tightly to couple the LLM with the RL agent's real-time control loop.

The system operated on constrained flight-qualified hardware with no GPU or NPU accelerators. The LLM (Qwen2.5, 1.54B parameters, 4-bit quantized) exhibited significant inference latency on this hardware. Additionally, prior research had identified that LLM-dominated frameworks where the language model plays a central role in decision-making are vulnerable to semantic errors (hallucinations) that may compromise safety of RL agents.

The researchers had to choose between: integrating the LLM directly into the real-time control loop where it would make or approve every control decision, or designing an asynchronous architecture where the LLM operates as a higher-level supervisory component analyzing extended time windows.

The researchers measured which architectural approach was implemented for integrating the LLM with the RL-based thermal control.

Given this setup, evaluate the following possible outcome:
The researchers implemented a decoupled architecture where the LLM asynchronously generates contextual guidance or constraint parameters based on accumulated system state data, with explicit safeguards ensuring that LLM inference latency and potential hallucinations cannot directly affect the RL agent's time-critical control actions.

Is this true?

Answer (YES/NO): YES